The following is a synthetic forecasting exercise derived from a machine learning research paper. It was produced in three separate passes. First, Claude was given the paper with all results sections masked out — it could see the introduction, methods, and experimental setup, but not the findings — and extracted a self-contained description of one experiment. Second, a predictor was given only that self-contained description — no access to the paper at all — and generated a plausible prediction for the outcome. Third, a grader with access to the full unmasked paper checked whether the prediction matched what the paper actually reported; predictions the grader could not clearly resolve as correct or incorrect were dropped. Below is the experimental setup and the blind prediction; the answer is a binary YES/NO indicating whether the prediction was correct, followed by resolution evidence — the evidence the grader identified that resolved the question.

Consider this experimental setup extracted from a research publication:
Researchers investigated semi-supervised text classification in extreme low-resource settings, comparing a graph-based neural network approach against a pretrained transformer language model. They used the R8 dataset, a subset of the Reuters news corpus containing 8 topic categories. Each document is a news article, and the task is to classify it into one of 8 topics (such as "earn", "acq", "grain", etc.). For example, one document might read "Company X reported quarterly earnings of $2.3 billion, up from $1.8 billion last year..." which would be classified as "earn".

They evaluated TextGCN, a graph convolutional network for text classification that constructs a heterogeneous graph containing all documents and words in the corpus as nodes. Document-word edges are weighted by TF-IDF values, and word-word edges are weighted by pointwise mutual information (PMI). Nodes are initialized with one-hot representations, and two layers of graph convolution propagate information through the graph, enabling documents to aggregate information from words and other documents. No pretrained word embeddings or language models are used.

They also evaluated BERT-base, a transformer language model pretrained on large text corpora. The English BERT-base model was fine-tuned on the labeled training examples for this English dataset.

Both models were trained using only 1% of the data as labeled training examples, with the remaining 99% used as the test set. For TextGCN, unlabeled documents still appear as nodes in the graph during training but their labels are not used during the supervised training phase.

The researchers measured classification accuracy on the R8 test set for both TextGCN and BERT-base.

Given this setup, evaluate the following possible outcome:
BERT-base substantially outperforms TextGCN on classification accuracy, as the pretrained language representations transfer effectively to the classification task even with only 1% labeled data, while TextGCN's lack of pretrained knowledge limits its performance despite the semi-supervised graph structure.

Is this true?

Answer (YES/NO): NO